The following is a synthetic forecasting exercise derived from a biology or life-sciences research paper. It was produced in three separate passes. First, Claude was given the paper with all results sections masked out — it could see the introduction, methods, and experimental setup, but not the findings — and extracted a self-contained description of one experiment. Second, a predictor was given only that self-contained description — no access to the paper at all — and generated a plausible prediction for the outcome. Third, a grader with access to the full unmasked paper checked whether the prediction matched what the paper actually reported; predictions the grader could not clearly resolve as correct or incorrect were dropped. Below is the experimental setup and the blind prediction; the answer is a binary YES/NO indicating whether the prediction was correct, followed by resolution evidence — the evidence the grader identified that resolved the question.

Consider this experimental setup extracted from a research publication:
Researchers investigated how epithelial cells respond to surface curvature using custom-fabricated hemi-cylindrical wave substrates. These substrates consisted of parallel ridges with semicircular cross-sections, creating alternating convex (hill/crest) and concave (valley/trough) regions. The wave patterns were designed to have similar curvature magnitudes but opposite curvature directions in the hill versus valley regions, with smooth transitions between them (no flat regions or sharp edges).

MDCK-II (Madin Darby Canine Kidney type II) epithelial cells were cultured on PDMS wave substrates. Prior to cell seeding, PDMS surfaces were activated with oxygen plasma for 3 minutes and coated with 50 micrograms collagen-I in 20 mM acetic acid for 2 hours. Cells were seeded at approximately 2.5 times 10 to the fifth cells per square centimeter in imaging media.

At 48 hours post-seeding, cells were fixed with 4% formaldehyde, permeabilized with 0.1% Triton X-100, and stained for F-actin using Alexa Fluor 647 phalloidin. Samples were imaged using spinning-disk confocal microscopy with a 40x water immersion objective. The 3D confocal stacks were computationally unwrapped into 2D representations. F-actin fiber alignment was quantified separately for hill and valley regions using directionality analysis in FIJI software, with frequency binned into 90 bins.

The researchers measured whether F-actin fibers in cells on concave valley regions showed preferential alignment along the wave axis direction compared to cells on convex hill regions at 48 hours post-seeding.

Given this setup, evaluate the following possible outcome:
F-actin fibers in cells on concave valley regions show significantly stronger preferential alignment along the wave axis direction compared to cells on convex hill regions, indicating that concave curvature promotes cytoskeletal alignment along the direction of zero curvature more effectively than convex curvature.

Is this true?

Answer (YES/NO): NO